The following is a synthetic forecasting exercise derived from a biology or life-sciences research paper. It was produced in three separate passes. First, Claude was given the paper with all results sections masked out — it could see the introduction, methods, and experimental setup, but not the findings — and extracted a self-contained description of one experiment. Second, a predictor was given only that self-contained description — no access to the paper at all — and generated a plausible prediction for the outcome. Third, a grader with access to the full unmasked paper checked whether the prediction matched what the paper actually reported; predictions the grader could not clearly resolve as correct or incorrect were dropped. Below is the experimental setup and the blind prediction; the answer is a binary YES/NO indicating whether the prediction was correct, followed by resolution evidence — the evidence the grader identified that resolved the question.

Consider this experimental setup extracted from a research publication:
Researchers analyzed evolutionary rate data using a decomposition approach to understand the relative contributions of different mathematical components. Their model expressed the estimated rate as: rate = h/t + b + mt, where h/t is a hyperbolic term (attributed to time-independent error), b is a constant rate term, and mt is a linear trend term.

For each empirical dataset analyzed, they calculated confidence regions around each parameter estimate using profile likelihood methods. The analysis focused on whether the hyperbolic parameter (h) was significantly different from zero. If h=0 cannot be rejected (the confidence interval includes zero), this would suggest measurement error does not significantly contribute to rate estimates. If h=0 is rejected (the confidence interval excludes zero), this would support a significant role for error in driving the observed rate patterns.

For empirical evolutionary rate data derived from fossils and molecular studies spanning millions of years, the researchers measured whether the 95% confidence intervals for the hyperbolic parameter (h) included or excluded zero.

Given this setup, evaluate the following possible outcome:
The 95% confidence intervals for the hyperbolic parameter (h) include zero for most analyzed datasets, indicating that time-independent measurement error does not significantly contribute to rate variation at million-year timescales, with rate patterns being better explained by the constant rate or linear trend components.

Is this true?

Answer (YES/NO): NO